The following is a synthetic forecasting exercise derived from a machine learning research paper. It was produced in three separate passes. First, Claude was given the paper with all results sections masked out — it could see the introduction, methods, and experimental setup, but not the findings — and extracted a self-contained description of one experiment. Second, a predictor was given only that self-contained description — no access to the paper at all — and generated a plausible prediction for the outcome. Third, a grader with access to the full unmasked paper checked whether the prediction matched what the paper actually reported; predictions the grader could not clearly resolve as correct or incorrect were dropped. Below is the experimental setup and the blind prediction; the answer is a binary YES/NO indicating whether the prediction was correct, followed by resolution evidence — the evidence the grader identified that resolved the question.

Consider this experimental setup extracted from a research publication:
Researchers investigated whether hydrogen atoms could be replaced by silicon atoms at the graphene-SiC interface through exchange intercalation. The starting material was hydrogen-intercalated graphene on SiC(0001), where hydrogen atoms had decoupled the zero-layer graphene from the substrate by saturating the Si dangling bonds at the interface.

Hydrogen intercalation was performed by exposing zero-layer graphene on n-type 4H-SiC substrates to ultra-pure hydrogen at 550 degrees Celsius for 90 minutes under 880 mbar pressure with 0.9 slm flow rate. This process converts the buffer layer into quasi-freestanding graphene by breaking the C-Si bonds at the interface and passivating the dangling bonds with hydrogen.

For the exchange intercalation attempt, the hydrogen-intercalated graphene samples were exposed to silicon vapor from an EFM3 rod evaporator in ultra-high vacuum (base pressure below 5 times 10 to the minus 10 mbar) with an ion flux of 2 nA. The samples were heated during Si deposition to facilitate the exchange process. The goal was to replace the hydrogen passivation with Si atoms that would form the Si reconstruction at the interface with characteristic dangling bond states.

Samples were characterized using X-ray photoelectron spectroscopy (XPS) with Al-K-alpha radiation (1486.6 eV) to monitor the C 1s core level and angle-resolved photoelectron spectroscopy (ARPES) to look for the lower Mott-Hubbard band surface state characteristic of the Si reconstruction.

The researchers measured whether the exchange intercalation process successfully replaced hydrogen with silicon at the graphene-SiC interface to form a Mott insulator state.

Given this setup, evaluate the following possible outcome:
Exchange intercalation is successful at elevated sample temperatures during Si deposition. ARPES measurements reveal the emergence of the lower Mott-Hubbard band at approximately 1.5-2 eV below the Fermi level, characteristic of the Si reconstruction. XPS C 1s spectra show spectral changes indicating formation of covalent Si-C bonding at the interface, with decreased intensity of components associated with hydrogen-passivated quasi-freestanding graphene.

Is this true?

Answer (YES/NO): NO